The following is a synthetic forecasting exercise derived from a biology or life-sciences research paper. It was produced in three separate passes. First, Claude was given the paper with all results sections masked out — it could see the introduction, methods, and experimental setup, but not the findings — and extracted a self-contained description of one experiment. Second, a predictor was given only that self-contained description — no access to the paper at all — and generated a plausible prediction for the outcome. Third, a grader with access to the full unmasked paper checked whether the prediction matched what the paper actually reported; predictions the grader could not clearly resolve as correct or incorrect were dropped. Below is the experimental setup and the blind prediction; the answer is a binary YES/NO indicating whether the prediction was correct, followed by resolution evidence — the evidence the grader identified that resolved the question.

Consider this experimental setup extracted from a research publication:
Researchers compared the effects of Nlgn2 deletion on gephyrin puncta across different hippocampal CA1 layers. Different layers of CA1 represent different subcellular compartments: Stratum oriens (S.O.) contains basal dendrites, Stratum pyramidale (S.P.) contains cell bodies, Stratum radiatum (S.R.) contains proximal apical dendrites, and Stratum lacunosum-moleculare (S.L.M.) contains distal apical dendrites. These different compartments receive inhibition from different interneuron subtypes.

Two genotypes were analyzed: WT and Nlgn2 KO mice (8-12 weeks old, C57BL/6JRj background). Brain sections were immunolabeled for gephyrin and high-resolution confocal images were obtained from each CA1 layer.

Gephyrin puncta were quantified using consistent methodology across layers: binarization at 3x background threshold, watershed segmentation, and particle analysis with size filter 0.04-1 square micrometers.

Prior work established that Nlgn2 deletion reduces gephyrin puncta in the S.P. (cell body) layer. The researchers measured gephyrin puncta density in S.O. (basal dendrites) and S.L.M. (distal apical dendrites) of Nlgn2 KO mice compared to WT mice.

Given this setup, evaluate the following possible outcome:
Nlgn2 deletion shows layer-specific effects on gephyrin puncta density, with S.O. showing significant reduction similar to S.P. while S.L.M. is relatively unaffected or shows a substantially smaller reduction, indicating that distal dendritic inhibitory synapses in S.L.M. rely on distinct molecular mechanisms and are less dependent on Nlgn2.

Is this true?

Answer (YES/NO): NO